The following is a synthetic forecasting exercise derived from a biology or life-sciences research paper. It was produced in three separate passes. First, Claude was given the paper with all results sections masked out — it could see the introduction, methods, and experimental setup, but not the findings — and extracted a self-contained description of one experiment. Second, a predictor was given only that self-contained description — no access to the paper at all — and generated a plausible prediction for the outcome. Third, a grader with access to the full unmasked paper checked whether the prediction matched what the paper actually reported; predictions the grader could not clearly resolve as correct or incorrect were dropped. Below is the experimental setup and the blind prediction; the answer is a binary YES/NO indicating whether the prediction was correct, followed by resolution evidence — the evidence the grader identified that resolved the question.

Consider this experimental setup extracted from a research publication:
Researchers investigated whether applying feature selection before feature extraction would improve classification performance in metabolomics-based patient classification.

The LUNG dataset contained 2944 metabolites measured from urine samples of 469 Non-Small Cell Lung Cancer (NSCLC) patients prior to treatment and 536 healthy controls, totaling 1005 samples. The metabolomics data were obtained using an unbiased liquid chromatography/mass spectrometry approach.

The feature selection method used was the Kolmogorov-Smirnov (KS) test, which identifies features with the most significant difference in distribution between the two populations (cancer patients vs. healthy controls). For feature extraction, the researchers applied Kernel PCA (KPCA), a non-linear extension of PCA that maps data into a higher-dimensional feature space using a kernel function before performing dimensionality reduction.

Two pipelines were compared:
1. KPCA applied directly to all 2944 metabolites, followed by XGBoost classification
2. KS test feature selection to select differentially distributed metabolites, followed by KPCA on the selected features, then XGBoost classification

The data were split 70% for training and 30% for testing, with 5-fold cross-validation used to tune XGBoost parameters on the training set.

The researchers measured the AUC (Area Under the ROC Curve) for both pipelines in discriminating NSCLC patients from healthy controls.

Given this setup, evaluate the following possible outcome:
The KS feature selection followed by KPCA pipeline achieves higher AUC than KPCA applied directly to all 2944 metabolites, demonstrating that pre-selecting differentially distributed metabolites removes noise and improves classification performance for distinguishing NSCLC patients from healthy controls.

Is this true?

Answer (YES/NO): YES